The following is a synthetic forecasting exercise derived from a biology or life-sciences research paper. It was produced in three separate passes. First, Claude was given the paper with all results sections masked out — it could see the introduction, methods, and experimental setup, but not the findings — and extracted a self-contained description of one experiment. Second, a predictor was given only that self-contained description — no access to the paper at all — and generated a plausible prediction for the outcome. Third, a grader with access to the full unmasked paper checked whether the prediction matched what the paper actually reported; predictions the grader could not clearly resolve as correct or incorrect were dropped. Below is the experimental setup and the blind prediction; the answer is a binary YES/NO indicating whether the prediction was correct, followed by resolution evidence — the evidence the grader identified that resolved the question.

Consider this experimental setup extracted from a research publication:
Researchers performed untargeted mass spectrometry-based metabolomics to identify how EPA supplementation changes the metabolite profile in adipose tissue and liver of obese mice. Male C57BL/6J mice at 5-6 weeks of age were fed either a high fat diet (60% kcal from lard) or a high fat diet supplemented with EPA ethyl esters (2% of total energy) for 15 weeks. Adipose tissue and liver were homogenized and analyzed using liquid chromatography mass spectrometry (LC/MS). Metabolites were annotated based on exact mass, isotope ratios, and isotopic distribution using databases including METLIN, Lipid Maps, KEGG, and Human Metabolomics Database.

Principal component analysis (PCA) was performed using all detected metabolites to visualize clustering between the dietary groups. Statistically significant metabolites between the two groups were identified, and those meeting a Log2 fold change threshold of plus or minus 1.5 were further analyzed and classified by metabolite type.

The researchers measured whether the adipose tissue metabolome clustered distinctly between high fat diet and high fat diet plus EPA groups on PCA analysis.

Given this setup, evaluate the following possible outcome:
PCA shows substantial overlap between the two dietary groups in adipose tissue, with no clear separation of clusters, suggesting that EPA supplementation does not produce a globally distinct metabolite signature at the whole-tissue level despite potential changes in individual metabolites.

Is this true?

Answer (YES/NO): NO